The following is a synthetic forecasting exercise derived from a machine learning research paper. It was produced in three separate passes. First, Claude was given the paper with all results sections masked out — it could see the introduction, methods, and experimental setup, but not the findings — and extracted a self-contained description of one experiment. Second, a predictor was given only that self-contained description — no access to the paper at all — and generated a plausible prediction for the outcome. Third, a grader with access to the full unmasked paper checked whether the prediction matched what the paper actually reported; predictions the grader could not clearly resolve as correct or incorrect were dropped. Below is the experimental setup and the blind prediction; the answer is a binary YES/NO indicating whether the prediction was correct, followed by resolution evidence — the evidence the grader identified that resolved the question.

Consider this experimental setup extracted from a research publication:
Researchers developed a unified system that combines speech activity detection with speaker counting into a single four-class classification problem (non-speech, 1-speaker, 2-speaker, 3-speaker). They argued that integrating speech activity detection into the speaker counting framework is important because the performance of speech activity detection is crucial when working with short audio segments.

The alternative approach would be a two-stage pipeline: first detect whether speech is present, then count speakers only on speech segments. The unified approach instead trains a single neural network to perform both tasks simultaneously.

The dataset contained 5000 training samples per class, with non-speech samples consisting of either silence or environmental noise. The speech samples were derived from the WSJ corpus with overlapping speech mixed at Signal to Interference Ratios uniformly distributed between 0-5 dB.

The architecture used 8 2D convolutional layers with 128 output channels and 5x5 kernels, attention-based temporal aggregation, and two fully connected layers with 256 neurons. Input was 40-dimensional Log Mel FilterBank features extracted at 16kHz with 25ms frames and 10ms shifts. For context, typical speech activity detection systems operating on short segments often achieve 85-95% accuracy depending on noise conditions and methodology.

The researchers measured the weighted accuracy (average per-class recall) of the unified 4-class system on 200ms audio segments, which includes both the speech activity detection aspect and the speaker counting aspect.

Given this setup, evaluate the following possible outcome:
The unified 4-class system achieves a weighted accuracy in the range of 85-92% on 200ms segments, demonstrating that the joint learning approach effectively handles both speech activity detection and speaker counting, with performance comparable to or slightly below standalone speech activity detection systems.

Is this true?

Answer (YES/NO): NO